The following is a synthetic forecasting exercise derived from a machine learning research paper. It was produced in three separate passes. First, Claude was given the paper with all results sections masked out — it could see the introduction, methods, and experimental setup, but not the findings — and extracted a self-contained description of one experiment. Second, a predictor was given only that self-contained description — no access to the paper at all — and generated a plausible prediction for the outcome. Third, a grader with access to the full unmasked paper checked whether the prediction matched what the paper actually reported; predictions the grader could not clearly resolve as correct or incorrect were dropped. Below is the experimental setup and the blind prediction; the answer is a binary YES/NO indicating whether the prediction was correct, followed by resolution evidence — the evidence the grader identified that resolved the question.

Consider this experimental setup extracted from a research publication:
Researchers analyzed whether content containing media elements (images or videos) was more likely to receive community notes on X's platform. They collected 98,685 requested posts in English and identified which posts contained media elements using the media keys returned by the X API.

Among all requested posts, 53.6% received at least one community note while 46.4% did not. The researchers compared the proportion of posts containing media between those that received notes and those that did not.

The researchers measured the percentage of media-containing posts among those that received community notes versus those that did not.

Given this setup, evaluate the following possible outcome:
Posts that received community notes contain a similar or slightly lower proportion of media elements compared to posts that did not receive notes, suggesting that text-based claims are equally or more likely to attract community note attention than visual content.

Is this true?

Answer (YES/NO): NO